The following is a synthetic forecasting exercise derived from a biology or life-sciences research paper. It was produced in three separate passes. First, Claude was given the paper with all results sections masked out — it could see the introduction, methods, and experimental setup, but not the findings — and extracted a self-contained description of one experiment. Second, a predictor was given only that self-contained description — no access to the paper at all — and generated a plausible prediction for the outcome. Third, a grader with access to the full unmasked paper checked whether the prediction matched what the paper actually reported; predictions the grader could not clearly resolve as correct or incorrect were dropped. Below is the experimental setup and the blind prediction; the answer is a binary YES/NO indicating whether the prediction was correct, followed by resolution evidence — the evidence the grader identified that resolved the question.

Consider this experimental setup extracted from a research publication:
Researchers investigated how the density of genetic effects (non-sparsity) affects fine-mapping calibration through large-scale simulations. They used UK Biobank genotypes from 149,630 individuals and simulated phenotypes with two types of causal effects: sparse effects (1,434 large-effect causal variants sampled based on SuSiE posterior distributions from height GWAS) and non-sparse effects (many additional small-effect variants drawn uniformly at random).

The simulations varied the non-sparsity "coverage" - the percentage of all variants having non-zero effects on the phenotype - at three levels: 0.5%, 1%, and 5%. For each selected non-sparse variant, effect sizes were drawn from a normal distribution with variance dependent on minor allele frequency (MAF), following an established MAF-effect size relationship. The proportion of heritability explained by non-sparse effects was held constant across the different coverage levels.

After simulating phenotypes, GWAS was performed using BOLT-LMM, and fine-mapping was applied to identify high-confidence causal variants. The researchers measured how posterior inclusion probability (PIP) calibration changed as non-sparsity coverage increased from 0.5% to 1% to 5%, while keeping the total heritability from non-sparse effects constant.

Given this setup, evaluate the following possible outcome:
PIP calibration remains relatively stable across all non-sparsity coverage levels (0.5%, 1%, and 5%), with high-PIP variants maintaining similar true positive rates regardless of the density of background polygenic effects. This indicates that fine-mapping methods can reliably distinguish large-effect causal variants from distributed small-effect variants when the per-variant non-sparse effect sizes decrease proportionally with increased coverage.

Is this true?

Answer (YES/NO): NO